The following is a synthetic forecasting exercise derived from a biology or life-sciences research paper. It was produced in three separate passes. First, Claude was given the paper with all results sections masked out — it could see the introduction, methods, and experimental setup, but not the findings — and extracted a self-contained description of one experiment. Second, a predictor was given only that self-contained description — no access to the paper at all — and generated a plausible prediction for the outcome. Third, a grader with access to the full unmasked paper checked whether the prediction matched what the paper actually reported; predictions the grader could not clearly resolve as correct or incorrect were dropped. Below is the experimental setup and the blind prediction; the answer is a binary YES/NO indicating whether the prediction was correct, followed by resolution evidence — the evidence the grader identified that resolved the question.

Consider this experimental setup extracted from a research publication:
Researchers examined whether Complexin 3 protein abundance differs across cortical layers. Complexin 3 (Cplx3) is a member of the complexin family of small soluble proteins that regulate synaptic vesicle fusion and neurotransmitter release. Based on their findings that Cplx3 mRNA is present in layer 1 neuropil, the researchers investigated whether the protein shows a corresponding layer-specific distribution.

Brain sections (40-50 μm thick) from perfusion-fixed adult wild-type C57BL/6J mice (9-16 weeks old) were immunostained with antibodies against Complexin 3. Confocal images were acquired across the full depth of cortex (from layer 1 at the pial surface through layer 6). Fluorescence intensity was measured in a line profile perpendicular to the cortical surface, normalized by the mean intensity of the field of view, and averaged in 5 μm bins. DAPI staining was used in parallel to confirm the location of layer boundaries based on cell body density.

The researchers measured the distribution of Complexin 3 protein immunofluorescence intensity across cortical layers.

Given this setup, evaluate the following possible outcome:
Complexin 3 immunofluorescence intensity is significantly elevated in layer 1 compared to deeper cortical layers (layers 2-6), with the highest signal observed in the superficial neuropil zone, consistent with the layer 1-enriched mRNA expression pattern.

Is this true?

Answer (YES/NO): YES